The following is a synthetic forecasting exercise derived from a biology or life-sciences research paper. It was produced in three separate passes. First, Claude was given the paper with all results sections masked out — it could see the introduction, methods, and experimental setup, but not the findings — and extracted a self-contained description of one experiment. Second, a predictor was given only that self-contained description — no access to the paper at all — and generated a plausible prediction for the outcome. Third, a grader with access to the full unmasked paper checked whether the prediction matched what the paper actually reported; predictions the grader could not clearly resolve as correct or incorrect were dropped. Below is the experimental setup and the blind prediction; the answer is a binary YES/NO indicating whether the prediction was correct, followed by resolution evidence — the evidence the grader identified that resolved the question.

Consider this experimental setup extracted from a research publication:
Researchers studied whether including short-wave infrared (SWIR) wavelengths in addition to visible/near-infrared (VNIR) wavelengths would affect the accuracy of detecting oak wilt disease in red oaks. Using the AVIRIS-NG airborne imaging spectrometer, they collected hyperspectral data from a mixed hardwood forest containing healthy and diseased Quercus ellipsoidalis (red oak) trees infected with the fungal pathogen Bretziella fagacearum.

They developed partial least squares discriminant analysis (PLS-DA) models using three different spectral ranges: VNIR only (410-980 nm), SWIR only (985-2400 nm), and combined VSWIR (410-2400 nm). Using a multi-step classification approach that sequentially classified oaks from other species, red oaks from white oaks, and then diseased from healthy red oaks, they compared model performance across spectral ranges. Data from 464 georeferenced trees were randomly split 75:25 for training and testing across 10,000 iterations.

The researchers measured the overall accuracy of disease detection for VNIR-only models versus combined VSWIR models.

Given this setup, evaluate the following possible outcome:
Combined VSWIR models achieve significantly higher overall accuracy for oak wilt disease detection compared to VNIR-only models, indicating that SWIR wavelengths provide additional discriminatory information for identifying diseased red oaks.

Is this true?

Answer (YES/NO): YES